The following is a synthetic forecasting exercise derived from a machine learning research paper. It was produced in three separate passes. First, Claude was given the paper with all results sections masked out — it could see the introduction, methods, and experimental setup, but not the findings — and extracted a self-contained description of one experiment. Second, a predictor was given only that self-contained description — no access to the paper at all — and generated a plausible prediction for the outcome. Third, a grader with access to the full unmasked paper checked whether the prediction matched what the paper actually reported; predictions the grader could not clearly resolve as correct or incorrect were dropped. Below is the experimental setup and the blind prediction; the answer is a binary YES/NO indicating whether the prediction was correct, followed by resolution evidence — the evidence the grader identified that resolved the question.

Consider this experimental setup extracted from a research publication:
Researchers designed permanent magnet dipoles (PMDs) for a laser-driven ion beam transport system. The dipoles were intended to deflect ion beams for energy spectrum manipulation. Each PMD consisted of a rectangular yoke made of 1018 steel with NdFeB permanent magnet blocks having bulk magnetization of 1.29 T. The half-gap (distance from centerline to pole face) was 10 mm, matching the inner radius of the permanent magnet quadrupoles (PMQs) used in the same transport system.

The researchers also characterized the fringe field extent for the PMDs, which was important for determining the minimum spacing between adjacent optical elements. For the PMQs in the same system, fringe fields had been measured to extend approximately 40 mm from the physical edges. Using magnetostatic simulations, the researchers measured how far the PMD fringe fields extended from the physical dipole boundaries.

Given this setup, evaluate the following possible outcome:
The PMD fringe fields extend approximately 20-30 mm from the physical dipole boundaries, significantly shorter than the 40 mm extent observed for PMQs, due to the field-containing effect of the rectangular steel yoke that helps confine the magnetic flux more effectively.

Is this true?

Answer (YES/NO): NO